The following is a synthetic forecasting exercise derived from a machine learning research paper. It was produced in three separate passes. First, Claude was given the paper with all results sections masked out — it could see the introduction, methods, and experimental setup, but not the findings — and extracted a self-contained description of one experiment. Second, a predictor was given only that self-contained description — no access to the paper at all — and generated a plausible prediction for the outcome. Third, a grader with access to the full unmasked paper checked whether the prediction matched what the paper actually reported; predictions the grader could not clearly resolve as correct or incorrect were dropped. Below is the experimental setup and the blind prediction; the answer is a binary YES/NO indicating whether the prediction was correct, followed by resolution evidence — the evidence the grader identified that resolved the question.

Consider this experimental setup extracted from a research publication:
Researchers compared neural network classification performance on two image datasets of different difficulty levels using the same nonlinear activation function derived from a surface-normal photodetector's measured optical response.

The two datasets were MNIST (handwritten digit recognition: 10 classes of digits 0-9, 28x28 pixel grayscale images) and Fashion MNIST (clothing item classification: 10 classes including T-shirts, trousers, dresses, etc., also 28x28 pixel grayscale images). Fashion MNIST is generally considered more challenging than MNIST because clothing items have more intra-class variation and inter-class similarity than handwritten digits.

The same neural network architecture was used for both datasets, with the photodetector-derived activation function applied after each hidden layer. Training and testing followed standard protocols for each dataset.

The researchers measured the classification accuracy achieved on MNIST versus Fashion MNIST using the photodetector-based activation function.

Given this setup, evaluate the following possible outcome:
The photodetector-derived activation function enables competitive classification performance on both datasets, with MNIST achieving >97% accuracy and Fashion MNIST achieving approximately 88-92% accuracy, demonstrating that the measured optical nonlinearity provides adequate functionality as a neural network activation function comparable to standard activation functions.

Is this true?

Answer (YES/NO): NO